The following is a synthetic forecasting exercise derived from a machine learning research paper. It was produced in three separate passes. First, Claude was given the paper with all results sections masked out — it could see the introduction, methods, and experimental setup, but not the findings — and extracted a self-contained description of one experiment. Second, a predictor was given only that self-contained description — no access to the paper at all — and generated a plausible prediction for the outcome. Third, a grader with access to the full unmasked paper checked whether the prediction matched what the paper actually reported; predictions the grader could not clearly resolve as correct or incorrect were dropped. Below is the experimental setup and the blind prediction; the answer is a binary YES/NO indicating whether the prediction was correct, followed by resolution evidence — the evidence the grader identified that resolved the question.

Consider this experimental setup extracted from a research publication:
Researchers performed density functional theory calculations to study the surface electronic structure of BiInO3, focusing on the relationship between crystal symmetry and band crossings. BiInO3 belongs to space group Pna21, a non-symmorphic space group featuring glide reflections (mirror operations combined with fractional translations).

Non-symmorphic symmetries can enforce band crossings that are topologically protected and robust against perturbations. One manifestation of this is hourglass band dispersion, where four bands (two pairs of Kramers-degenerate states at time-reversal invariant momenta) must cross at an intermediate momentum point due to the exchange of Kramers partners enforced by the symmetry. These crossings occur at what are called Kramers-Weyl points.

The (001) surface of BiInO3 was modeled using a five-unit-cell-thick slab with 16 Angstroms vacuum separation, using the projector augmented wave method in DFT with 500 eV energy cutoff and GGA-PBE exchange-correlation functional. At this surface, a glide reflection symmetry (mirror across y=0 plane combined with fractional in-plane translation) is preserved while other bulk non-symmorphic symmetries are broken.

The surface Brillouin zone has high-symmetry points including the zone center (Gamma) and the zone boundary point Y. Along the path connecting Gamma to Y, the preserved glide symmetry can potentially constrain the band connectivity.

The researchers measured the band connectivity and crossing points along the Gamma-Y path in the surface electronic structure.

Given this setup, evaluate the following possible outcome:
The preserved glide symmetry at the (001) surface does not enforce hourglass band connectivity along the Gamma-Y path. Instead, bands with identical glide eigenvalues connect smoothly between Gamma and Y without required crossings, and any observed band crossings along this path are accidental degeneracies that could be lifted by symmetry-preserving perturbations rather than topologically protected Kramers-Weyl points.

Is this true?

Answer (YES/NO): YES